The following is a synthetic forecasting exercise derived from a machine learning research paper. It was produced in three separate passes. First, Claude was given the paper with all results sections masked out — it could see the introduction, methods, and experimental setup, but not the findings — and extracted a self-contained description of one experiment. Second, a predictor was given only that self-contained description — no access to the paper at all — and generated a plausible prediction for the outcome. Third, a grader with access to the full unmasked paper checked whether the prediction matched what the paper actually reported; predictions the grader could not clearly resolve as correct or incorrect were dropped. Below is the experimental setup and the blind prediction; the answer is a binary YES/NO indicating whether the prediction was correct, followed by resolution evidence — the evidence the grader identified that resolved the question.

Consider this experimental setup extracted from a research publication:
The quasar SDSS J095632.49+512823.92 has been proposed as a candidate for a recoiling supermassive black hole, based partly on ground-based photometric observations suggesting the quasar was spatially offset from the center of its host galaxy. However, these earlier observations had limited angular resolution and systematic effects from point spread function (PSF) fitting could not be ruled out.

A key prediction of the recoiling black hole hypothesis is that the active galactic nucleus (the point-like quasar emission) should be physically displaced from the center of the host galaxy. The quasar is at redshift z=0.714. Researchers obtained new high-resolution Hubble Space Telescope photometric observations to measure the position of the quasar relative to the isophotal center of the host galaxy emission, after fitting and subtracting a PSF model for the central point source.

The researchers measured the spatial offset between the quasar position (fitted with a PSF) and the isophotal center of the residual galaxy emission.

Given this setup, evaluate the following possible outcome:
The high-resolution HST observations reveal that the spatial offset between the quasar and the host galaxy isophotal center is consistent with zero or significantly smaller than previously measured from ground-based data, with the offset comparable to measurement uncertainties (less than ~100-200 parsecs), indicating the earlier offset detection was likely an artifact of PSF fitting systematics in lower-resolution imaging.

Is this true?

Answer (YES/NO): NO